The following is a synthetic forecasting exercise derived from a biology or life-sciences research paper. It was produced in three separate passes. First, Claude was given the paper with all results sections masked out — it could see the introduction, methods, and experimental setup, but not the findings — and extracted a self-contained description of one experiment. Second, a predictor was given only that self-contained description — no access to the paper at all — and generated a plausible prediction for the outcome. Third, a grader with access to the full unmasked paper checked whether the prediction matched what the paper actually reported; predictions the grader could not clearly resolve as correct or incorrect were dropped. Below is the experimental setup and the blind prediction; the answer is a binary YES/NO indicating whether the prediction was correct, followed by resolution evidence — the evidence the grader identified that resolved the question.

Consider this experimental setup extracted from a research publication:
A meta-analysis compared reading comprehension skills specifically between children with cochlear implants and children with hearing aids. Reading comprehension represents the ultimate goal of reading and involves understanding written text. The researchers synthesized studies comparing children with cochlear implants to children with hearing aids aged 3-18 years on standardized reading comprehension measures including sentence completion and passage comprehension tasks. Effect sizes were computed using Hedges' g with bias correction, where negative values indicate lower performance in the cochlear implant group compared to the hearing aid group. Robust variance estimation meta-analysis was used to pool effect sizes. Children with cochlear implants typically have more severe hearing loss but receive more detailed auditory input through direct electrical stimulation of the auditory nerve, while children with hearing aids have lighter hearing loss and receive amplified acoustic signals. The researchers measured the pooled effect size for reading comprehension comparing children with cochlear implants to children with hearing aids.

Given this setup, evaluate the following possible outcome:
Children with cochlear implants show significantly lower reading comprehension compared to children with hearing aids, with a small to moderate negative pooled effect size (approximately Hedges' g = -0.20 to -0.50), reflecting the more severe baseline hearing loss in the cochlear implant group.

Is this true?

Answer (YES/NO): NO